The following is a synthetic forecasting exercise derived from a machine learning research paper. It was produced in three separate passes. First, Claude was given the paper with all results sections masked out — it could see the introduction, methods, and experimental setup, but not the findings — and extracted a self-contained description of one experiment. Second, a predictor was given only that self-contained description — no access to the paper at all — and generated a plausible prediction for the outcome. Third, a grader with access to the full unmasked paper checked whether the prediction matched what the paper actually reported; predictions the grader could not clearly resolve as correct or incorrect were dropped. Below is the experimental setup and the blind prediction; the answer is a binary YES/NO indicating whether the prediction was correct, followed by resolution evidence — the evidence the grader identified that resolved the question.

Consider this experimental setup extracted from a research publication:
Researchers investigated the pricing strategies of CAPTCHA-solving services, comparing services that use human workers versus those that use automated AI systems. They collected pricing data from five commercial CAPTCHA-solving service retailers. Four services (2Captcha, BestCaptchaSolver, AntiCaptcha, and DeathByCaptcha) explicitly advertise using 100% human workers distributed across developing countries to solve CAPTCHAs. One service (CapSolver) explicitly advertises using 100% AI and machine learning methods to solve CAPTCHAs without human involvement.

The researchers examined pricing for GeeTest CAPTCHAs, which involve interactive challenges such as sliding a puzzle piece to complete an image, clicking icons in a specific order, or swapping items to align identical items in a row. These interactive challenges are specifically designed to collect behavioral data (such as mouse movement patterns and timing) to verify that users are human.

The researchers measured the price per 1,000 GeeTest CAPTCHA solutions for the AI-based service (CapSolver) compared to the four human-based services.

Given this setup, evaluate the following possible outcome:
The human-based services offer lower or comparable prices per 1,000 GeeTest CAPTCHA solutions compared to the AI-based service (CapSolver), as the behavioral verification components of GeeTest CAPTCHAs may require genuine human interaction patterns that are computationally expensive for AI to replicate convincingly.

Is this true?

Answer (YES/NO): NO